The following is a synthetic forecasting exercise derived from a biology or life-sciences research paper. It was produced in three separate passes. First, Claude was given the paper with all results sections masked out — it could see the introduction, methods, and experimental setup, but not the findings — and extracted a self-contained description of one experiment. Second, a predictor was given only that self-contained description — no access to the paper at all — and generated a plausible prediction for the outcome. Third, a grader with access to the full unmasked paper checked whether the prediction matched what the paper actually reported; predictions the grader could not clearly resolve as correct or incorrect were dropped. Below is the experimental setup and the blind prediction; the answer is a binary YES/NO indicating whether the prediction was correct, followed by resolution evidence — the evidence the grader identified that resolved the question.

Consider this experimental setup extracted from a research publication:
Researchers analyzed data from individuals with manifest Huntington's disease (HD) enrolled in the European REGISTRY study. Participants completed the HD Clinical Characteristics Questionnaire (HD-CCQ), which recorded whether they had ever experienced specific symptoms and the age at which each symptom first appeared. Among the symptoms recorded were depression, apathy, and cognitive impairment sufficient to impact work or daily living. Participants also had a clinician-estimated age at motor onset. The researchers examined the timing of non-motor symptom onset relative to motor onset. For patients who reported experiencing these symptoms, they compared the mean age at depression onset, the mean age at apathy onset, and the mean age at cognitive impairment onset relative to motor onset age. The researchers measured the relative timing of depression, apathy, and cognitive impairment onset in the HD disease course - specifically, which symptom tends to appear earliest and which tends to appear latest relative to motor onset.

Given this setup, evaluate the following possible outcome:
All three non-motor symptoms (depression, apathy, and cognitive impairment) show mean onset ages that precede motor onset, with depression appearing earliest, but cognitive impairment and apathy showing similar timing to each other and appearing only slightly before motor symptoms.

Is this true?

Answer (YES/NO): NO